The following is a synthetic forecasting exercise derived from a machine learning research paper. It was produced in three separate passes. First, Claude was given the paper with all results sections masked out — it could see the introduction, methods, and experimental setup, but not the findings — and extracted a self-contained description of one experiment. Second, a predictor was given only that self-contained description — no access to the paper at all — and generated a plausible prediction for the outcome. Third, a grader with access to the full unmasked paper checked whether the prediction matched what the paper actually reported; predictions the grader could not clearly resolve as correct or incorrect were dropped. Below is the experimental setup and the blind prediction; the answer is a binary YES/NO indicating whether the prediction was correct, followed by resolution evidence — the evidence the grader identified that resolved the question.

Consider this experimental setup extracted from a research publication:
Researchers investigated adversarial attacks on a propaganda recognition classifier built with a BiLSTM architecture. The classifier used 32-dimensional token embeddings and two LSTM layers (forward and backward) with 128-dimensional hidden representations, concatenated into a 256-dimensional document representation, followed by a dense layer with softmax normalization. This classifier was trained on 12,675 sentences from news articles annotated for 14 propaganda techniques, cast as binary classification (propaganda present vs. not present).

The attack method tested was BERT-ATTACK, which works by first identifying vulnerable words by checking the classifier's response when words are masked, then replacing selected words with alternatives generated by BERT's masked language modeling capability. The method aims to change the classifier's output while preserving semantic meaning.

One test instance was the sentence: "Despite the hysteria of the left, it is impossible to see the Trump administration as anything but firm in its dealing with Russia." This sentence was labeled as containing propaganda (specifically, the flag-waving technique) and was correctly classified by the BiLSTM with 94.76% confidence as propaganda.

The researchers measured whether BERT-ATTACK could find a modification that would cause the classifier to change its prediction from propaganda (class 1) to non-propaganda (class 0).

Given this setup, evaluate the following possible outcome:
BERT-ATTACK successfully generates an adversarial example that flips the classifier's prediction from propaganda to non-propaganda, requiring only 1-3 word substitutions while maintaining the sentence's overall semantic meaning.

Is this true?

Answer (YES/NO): YES